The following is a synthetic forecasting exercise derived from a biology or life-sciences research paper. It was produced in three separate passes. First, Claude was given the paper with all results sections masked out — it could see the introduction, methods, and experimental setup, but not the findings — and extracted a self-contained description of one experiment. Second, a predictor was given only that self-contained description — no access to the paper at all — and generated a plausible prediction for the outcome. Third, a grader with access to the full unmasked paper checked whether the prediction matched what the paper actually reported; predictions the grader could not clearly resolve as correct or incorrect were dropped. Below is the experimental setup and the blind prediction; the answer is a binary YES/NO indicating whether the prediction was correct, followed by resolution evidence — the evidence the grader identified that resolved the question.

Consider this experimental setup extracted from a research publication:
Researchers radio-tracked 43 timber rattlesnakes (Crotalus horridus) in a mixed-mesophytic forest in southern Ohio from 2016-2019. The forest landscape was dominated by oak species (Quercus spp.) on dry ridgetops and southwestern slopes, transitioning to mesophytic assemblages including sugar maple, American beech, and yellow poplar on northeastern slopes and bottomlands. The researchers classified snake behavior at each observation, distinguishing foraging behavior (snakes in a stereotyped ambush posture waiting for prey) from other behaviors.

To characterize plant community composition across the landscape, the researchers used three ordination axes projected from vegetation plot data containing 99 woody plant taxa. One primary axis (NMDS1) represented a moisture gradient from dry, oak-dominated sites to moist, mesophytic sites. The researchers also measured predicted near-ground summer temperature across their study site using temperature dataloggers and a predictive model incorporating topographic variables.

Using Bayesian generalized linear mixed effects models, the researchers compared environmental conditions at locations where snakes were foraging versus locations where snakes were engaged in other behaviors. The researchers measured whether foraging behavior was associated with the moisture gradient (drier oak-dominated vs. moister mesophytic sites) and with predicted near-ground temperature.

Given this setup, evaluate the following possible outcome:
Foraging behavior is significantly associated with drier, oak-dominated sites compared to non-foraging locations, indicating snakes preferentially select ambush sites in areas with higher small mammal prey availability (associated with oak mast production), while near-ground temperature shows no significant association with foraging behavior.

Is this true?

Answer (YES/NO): NO